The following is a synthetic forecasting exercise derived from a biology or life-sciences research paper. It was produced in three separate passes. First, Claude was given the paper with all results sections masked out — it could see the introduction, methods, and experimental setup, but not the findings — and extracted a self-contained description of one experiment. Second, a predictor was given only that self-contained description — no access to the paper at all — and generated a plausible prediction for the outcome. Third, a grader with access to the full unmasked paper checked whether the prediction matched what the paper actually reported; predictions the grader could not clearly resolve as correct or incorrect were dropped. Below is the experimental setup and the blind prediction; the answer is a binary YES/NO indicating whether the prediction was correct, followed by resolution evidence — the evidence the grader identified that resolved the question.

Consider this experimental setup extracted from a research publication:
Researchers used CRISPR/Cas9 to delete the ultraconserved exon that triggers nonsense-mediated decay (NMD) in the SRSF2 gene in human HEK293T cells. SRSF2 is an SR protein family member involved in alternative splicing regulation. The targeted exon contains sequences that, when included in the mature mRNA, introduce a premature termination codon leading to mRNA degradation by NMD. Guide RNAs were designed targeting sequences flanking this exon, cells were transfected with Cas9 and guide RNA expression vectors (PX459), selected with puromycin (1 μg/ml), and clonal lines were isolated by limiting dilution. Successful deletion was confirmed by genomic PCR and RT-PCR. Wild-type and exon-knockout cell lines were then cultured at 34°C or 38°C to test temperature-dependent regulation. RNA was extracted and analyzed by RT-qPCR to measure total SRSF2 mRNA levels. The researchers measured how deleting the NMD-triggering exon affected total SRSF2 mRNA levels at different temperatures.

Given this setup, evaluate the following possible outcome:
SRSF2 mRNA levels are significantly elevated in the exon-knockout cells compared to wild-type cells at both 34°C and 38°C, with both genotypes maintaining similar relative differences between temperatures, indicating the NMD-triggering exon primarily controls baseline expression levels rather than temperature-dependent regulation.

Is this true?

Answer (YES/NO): NO